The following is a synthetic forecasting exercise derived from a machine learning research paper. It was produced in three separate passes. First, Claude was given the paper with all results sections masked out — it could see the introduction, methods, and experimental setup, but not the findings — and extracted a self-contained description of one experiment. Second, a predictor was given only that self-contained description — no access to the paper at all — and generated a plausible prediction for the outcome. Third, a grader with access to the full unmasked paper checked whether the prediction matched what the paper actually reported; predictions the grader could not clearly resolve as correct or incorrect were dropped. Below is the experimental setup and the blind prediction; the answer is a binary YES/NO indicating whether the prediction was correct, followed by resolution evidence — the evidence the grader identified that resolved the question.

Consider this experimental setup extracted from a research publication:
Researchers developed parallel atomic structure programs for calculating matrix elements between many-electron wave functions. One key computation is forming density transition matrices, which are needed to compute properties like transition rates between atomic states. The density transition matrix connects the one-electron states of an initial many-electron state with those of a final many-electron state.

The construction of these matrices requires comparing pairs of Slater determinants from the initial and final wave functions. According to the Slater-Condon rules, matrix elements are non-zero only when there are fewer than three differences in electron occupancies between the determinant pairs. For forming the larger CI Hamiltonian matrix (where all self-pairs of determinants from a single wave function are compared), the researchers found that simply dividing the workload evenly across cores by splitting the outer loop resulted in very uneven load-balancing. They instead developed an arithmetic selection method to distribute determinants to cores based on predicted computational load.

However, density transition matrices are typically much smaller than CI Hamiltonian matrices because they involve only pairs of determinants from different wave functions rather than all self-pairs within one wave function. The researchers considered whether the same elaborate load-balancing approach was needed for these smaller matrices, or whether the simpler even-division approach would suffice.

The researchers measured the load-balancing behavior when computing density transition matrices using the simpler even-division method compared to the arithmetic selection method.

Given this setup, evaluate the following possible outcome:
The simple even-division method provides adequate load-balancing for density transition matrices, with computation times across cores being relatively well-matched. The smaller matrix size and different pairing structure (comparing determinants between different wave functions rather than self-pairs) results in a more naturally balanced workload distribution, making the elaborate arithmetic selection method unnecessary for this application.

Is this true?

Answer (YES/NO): YES